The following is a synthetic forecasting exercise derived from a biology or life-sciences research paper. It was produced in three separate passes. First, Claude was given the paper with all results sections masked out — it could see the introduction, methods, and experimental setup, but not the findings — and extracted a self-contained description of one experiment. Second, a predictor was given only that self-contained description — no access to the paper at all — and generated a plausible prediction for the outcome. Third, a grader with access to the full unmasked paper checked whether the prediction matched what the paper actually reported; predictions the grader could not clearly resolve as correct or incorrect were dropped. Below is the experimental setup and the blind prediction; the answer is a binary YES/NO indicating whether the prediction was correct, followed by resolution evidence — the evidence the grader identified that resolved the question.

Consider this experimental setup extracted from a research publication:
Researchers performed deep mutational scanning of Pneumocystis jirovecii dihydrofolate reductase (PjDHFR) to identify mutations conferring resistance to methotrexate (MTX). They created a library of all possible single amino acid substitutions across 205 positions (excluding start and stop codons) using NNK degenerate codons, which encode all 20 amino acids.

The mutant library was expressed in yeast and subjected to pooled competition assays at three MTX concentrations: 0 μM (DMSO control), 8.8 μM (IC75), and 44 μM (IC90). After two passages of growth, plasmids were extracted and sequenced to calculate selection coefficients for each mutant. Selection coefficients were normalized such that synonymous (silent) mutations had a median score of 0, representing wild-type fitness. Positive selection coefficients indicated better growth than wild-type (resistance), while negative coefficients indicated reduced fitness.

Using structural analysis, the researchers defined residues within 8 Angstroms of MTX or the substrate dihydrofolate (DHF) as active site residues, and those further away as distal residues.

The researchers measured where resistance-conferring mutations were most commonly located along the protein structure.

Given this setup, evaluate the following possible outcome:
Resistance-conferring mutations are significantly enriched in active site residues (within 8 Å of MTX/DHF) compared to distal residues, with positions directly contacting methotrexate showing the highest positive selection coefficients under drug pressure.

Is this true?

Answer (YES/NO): NO